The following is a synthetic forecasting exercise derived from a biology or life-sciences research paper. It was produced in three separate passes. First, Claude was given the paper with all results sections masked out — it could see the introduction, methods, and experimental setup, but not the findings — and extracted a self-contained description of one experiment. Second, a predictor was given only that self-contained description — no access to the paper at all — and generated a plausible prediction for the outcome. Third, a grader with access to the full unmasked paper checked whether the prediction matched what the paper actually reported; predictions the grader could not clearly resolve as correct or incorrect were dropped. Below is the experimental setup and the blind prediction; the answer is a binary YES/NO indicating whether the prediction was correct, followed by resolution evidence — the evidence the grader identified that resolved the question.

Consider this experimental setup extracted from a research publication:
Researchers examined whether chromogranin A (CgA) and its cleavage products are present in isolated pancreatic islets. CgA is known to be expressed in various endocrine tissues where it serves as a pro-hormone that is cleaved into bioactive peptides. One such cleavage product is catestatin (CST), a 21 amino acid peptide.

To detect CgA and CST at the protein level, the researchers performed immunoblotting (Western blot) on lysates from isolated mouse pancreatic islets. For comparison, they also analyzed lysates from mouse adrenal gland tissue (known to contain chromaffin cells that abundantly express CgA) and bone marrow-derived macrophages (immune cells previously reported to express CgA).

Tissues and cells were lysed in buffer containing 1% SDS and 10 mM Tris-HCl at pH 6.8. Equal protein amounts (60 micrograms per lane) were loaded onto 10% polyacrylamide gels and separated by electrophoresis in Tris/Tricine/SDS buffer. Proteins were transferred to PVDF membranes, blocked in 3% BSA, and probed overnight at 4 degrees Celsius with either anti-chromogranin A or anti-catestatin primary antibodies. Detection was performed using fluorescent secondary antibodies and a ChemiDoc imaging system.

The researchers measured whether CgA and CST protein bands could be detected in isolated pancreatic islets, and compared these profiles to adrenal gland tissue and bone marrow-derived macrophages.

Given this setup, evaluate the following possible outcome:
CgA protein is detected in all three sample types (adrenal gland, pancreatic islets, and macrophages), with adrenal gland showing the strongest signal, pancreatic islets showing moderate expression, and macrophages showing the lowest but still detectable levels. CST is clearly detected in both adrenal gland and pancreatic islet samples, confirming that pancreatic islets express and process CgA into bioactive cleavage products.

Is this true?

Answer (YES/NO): NO